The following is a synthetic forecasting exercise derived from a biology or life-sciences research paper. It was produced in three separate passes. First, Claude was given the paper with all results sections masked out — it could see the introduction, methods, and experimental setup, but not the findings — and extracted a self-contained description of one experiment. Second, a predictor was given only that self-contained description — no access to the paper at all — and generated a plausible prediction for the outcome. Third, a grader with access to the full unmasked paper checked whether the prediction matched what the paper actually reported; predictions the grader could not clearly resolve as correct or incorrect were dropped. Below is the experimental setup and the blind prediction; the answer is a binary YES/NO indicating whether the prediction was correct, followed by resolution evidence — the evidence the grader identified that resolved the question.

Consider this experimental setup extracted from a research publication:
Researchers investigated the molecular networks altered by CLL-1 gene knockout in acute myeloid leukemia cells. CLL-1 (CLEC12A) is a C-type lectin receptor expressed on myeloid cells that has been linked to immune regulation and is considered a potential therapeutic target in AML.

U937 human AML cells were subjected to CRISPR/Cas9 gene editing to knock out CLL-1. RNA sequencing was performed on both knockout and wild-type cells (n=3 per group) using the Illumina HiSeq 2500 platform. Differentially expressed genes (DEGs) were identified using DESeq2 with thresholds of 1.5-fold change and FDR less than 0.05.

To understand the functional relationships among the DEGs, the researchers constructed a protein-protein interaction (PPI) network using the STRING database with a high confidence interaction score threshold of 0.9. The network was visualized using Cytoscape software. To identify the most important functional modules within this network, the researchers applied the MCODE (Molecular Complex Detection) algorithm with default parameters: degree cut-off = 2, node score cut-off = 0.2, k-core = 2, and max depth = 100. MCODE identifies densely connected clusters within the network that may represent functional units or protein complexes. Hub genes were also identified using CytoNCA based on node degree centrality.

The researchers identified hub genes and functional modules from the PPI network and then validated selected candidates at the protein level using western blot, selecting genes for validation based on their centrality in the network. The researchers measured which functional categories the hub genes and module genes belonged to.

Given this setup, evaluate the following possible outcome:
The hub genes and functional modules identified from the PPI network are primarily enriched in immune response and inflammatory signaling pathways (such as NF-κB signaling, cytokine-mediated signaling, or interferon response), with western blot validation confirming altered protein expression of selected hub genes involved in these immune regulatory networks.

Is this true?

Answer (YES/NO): NO